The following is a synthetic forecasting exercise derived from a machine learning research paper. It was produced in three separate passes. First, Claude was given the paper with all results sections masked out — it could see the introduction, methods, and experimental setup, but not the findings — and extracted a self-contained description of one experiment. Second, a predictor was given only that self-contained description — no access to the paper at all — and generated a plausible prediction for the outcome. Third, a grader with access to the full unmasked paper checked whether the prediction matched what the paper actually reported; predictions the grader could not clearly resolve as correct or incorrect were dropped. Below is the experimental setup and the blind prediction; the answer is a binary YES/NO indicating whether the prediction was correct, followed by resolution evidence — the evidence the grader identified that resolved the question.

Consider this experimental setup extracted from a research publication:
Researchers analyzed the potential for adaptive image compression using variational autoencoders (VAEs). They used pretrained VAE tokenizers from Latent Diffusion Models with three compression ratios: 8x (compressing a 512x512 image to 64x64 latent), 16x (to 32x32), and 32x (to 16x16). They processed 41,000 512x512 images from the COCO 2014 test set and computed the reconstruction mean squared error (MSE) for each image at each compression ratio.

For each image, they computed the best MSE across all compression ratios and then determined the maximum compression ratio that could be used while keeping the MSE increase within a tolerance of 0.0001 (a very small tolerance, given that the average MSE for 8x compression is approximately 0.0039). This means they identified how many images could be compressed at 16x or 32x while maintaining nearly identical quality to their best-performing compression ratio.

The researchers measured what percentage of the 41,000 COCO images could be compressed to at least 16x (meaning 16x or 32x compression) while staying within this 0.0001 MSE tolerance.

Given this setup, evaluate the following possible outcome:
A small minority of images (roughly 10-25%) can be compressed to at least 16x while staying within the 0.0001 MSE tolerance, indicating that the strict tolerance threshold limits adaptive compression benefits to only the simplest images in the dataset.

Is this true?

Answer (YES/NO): NO